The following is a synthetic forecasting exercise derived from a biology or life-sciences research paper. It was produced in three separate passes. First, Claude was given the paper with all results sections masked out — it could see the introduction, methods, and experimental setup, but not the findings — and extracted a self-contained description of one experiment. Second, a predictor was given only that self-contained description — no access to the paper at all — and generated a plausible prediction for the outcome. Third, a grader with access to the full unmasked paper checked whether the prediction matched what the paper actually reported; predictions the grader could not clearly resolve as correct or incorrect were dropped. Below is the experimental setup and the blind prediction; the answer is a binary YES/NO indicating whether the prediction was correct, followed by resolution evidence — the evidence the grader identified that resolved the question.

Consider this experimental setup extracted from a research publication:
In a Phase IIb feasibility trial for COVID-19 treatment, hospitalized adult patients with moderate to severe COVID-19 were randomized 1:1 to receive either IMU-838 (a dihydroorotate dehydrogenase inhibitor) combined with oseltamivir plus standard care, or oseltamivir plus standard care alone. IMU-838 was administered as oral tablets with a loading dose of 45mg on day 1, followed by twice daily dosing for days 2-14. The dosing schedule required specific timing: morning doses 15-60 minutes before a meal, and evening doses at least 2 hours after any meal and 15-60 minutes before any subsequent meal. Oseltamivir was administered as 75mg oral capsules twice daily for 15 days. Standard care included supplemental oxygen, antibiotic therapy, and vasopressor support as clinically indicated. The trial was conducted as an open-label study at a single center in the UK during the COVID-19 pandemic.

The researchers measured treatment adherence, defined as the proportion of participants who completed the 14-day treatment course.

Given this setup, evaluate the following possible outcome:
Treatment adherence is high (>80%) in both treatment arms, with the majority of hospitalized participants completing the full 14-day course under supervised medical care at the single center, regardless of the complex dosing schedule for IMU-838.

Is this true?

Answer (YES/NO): YES